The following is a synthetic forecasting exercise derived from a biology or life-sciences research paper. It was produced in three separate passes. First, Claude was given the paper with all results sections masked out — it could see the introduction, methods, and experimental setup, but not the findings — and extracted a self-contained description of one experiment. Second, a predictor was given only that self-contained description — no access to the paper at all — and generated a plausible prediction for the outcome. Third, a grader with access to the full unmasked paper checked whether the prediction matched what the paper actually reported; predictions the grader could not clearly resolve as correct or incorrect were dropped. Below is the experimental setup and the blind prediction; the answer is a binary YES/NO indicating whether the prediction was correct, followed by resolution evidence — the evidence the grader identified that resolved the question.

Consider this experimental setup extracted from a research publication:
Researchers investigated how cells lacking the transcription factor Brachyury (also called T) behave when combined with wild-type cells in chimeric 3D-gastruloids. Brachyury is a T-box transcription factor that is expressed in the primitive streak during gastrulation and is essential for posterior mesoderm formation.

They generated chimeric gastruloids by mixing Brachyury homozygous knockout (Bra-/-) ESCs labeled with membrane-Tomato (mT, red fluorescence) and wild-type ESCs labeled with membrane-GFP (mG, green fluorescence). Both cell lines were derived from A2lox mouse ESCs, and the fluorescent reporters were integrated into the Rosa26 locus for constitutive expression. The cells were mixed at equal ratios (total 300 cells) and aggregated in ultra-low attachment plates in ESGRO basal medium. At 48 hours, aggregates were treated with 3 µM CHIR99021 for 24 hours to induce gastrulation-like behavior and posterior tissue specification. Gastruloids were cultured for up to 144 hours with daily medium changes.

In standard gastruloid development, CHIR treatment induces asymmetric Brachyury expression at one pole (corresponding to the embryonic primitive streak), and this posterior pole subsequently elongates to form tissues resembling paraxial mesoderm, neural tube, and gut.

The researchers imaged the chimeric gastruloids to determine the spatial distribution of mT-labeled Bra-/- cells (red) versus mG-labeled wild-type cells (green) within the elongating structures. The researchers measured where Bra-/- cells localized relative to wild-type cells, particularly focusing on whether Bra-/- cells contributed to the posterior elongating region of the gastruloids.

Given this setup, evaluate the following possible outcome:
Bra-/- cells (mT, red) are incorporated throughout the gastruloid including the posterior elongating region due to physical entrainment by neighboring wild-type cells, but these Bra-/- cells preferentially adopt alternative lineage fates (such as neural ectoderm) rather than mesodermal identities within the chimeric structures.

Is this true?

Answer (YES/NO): NO